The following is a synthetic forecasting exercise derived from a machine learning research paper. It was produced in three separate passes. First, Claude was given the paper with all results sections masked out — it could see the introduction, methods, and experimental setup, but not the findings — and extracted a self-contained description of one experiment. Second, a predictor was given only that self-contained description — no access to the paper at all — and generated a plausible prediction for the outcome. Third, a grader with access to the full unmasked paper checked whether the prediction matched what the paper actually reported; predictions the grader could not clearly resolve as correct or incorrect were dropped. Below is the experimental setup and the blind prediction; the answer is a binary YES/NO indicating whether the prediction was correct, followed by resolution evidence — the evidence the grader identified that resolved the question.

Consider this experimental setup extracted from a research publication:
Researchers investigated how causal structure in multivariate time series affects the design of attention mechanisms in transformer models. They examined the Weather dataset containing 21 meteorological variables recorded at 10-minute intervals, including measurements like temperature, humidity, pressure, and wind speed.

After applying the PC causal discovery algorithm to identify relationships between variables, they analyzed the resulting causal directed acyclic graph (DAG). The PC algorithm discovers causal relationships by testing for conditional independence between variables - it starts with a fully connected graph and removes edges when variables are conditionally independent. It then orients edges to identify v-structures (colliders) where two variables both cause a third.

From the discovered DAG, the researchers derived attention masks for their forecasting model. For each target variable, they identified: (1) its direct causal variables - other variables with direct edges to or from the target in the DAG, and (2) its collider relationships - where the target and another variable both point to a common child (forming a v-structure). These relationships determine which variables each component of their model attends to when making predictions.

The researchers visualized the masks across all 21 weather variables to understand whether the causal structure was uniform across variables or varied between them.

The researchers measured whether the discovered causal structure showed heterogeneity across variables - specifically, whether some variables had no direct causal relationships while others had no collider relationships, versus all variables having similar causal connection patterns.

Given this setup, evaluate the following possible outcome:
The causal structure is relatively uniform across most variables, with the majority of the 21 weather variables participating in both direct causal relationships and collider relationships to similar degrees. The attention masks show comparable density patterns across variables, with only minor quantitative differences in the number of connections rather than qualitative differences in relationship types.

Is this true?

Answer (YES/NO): NO